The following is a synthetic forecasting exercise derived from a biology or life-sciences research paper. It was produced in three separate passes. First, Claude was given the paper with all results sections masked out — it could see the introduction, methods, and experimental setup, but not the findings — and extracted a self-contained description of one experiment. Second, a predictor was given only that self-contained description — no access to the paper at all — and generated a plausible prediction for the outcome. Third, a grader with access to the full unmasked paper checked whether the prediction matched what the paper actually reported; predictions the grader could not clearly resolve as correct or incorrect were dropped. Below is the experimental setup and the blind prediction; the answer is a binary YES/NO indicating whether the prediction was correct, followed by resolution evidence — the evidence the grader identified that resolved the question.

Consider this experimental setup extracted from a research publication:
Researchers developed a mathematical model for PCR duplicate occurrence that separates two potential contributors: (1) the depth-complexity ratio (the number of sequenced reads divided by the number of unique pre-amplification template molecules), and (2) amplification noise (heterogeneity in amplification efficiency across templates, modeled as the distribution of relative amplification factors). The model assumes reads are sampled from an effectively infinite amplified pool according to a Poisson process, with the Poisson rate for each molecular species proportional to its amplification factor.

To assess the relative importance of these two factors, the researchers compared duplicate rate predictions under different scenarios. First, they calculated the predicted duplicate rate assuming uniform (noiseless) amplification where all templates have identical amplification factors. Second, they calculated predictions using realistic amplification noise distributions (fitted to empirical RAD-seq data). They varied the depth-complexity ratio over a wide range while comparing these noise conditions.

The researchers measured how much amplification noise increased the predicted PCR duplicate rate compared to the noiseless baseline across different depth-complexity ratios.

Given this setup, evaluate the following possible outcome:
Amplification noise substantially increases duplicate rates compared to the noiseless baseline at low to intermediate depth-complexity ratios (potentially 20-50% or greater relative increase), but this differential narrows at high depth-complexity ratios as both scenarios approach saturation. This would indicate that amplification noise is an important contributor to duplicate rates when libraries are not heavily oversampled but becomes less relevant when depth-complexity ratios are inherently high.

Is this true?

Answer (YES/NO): NO